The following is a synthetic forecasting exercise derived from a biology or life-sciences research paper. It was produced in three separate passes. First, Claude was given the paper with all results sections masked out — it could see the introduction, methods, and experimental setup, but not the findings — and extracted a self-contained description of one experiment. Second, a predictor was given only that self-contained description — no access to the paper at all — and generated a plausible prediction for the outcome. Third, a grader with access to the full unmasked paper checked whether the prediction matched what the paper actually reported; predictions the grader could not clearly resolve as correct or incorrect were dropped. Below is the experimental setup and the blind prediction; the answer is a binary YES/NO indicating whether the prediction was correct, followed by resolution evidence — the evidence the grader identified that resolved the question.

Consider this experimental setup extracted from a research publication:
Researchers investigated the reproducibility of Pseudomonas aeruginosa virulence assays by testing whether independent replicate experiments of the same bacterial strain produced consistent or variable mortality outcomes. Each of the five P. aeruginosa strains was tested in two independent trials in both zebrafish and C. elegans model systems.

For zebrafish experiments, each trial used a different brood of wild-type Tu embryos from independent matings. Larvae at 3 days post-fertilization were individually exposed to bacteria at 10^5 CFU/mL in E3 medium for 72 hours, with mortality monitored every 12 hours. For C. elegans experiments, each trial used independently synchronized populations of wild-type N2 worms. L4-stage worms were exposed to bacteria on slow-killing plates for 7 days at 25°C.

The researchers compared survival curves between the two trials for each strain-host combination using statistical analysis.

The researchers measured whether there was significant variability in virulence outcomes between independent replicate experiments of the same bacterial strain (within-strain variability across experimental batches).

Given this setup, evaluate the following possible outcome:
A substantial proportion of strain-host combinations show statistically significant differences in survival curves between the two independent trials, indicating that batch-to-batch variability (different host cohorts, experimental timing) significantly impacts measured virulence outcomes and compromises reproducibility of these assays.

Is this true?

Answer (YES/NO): YES